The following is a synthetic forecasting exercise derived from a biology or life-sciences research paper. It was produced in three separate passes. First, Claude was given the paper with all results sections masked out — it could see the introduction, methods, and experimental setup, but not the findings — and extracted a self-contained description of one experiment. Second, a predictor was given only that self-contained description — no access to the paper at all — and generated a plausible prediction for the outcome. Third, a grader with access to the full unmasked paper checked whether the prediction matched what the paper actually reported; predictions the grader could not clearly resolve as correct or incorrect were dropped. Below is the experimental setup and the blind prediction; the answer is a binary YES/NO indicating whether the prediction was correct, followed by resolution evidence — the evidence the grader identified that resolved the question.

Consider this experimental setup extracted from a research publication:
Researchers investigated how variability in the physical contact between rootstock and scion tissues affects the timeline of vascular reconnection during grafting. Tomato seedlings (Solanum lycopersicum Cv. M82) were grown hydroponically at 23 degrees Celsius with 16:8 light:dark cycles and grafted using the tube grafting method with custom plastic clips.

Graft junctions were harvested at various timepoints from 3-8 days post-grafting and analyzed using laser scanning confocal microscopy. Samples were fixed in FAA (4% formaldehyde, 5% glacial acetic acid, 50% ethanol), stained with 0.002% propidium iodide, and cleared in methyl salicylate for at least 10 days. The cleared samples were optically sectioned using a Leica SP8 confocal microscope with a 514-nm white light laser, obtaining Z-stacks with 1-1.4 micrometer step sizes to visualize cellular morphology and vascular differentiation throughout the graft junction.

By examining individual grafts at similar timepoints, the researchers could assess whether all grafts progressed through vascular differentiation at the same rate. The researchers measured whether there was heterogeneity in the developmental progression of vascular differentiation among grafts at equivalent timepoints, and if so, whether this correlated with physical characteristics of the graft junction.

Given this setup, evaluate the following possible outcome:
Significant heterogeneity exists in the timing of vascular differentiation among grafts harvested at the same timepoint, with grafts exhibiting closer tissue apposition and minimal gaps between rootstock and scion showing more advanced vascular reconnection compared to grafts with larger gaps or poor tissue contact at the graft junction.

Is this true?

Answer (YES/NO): YES